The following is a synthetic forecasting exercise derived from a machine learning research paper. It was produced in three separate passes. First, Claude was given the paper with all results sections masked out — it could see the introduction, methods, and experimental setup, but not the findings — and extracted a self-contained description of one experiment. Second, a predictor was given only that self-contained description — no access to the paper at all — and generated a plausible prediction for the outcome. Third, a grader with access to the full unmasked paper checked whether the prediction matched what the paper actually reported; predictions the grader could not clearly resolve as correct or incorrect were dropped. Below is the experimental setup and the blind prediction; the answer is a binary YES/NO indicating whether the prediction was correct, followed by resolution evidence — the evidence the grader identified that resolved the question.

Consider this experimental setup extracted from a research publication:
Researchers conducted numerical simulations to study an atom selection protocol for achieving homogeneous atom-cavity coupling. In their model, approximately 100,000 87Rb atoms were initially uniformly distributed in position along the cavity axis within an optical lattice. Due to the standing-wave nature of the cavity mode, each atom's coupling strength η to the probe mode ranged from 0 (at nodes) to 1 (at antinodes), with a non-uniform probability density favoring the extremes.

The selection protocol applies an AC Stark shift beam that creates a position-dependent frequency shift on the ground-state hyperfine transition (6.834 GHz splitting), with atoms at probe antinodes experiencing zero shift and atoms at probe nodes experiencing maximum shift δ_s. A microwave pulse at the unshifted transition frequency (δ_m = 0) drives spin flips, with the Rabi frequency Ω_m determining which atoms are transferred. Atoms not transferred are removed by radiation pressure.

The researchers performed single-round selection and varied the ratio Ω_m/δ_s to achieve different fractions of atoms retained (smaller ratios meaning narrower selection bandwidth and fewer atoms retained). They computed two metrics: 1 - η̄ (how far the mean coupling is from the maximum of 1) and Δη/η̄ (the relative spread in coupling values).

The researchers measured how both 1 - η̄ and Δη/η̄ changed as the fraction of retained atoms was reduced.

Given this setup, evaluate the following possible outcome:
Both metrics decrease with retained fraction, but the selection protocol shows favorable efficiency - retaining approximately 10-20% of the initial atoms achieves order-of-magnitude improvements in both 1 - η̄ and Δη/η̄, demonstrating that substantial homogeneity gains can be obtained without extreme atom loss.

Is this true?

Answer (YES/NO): YES